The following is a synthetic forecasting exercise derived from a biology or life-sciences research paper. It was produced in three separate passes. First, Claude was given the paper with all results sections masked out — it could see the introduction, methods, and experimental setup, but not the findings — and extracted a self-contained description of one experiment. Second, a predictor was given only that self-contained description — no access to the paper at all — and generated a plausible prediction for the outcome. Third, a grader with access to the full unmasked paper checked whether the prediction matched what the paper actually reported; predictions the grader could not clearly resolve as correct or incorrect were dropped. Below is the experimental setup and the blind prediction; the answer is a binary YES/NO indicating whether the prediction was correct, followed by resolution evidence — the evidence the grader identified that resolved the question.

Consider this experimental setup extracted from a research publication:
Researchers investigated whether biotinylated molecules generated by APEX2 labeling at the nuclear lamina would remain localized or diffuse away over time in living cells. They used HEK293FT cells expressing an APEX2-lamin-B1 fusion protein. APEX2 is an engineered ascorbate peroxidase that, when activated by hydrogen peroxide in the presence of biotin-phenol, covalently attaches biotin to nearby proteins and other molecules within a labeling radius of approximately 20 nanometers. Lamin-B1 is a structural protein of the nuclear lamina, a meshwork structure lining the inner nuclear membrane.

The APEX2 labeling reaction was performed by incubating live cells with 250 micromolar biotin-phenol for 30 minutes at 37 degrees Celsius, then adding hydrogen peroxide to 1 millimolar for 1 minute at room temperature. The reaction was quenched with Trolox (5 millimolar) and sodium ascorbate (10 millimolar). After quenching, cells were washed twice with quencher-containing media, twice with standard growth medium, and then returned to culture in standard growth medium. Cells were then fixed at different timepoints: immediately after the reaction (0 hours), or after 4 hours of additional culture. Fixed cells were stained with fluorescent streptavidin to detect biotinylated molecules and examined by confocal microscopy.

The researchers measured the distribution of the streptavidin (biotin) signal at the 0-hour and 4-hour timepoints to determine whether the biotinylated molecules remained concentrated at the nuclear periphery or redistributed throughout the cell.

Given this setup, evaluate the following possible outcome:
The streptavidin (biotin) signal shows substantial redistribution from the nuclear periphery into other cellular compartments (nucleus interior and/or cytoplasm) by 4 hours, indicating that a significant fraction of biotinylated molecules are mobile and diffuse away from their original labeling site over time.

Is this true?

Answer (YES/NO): NO